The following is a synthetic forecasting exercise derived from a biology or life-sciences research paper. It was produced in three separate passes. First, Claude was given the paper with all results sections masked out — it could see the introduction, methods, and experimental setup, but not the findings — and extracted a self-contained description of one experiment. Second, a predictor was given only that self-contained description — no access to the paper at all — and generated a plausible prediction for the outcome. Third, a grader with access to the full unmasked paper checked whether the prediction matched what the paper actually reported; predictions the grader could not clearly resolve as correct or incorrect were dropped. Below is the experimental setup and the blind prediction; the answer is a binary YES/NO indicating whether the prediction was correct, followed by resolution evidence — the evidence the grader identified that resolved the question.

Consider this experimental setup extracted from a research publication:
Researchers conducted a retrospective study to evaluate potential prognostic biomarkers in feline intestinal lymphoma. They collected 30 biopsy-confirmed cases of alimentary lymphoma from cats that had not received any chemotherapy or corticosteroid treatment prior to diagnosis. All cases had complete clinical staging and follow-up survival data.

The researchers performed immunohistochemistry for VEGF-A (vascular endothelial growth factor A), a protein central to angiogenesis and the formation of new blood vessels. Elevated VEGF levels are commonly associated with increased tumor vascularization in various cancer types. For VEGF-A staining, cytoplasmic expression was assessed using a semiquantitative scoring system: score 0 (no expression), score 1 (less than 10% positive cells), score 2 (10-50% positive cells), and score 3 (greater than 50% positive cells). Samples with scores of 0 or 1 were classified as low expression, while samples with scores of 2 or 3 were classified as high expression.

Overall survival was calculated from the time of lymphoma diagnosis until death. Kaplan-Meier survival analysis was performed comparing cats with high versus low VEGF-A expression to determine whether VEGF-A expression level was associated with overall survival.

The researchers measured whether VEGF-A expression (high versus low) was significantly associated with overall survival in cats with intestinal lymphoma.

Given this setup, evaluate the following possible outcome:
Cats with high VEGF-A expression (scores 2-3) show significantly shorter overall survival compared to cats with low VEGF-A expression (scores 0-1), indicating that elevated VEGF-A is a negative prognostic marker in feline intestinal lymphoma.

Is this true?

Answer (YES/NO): NO